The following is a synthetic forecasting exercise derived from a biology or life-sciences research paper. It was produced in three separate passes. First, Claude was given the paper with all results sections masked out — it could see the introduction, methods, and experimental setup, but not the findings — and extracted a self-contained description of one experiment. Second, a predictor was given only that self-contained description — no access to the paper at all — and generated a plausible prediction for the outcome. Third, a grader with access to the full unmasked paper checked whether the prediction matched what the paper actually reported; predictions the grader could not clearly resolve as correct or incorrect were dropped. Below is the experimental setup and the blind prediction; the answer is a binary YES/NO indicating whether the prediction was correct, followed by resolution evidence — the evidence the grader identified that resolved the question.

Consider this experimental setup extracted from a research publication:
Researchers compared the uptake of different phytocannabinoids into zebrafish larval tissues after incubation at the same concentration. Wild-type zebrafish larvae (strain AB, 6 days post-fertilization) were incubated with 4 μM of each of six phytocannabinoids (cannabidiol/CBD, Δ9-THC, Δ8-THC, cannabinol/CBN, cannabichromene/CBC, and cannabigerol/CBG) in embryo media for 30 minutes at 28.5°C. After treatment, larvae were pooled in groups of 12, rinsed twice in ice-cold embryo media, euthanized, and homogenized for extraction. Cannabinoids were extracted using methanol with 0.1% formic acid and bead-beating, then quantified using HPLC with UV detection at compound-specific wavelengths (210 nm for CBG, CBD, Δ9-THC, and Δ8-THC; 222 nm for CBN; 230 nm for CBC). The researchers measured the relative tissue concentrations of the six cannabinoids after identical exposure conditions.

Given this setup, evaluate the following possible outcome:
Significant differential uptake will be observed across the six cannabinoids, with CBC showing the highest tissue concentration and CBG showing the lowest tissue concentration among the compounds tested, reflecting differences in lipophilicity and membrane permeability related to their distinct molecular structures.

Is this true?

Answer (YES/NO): NO